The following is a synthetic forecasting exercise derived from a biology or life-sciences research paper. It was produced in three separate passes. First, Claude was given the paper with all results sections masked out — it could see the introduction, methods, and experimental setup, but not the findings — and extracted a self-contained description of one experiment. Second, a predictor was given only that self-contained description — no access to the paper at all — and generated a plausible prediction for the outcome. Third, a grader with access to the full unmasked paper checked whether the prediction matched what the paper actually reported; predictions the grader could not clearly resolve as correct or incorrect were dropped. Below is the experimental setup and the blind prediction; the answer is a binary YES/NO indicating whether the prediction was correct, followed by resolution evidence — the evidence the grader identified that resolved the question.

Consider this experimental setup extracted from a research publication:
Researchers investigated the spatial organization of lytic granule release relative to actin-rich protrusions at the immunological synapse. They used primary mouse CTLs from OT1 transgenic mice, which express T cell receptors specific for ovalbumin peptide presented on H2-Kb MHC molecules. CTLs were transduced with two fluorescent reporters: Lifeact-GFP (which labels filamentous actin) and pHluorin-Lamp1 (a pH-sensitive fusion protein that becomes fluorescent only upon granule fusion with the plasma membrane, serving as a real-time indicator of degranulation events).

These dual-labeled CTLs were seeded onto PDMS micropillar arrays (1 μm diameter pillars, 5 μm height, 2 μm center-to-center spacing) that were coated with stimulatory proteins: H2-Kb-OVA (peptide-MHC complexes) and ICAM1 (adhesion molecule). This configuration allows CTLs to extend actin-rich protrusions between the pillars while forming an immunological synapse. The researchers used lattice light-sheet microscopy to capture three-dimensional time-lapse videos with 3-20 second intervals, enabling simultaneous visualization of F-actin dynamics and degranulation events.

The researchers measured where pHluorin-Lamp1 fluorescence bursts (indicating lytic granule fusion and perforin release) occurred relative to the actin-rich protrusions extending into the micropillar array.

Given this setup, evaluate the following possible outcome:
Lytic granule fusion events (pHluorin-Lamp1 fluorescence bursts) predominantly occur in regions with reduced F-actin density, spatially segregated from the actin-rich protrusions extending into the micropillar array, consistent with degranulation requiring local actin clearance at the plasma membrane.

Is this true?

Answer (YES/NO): NO